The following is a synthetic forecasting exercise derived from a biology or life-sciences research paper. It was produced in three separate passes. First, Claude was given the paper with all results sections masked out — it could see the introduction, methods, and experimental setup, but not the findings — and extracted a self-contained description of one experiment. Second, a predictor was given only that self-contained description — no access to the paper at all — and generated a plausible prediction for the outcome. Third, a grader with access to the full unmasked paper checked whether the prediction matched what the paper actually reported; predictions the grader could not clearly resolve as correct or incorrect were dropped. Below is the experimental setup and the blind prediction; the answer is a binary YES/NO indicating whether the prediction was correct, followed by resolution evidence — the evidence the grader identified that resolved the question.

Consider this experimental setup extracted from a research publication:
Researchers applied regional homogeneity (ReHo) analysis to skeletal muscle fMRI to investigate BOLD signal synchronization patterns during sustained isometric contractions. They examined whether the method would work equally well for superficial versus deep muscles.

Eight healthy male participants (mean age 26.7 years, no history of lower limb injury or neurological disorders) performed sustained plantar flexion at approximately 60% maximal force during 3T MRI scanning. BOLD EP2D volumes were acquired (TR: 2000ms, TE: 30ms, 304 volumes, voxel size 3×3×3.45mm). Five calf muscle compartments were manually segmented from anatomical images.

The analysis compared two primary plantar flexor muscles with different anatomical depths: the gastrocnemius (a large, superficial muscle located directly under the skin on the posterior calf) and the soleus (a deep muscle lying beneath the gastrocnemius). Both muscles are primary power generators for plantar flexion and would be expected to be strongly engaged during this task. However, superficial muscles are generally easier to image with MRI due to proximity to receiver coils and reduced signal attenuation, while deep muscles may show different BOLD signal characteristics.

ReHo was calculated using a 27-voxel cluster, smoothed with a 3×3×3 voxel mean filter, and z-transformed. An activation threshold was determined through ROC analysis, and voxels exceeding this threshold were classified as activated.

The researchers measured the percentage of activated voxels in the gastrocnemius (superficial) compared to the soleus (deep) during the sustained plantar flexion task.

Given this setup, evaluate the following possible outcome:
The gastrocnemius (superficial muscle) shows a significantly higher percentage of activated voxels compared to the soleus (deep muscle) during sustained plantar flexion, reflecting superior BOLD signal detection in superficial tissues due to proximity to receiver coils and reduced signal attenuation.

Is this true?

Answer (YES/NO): NO